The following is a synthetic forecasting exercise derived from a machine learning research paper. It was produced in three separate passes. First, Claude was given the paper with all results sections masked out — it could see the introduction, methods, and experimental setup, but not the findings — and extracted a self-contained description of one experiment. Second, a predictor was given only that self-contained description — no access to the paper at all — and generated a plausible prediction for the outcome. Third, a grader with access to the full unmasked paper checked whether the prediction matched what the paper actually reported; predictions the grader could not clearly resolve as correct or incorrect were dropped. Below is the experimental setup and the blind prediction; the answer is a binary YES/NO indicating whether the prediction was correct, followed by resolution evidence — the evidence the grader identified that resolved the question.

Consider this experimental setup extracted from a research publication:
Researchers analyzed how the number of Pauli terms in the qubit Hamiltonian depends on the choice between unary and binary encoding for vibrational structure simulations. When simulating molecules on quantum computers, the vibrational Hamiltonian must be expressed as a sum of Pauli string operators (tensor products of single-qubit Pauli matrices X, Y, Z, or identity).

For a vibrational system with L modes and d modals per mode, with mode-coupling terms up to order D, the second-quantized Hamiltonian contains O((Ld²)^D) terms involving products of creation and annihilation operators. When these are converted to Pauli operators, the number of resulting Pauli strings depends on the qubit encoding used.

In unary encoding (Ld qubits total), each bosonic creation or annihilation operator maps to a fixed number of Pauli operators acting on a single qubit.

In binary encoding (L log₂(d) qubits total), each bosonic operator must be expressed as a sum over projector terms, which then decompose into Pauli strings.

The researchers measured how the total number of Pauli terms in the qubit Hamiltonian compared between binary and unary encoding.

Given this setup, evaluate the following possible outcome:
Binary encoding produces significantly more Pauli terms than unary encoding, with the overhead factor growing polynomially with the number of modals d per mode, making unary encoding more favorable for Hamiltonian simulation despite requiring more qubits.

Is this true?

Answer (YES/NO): NO